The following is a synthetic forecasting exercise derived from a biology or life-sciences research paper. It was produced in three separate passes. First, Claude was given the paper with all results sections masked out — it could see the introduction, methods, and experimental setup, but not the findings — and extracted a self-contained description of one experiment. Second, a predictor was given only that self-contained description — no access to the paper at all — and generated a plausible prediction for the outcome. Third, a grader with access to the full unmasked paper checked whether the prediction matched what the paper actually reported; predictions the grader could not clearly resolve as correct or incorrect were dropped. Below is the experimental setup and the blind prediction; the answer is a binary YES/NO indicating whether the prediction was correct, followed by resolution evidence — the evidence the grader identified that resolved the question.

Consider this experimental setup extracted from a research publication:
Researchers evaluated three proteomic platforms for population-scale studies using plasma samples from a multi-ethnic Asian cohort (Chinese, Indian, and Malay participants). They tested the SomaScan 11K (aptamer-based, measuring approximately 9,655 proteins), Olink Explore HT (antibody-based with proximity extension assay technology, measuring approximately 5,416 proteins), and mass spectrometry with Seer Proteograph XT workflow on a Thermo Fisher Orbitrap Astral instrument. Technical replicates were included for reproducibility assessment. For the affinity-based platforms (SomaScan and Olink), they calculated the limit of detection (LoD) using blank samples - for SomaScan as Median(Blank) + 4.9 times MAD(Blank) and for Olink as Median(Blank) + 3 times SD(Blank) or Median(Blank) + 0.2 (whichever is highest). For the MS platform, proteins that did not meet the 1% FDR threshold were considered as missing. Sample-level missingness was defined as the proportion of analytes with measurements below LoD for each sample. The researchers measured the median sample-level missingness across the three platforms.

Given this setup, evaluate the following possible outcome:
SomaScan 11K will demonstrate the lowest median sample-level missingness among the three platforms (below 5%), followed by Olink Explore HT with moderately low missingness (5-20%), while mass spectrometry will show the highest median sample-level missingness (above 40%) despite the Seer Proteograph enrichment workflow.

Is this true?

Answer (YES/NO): NO